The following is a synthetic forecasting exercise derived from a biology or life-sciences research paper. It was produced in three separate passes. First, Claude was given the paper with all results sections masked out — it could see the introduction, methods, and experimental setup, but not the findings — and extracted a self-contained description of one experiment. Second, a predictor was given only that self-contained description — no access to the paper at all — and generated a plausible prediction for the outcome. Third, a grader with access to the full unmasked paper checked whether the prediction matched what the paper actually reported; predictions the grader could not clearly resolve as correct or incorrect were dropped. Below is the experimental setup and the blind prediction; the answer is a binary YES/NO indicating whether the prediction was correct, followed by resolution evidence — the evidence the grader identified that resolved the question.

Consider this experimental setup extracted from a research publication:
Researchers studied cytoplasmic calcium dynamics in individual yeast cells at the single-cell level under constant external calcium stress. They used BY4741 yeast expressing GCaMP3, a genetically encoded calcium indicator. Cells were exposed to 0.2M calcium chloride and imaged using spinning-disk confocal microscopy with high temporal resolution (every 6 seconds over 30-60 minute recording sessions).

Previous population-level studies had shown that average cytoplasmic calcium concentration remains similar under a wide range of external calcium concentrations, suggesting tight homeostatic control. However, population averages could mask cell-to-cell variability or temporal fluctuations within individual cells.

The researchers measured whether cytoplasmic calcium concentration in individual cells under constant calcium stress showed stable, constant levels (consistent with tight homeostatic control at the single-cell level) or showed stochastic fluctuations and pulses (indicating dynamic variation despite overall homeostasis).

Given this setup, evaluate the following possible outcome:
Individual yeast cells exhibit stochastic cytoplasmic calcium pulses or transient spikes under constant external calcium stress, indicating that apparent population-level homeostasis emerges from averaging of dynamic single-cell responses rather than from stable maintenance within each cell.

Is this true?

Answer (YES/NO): YES